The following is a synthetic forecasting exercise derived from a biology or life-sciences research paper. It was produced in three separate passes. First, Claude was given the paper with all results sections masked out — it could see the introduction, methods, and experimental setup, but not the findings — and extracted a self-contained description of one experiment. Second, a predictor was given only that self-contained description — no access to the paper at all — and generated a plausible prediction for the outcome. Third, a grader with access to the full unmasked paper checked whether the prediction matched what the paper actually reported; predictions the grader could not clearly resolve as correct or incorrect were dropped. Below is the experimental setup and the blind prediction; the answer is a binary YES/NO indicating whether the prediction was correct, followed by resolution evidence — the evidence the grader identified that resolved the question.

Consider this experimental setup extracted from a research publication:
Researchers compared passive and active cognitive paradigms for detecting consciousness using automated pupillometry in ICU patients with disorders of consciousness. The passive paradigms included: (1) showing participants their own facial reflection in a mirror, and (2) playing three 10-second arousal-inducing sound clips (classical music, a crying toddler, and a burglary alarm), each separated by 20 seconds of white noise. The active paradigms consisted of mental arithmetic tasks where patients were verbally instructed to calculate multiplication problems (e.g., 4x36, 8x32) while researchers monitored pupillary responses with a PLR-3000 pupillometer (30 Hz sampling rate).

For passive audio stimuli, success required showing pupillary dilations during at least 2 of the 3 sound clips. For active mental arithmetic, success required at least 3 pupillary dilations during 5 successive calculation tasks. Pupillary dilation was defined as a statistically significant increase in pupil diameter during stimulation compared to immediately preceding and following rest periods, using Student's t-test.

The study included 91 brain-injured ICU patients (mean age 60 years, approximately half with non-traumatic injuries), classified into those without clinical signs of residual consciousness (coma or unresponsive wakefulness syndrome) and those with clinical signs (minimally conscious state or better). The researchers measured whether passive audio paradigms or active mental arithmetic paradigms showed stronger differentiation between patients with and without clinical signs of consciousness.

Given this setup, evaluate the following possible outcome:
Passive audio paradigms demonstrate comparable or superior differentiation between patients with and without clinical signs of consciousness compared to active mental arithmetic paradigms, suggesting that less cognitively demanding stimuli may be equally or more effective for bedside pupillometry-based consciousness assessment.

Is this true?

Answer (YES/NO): NO